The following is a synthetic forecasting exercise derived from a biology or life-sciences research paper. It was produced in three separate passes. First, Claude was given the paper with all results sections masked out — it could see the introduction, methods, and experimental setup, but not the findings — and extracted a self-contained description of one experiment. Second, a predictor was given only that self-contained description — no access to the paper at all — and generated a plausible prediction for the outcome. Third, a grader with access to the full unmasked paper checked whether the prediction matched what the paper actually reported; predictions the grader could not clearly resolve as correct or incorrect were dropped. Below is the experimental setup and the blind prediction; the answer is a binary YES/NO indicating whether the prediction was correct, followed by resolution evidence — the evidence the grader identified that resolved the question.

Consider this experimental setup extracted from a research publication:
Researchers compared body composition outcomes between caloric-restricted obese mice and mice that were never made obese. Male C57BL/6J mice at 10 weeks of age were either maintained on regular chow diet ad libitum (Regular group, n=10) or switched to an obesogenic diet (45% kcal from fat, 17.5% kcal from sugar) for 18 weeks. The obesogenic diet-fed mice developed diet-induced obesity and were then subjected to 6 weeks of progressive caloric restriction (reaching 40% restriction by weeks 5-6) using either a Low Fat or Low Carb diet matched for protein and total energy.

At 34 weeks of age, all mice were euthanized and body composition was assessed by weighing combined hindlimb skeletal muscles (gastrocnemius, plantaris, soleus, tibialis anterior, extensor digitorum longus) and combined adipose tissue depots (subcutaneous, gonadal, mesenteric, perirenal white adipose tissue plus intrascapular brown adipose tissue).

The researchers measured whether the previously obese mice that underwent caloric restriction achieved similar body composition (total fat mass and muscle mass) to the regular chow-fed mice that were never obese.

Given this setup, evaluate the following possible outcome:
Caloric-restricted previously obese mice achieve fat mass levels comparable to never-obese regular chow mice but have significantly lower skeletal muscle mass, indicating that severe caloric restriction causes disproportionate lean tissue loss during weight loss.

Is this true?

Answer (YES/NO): NO